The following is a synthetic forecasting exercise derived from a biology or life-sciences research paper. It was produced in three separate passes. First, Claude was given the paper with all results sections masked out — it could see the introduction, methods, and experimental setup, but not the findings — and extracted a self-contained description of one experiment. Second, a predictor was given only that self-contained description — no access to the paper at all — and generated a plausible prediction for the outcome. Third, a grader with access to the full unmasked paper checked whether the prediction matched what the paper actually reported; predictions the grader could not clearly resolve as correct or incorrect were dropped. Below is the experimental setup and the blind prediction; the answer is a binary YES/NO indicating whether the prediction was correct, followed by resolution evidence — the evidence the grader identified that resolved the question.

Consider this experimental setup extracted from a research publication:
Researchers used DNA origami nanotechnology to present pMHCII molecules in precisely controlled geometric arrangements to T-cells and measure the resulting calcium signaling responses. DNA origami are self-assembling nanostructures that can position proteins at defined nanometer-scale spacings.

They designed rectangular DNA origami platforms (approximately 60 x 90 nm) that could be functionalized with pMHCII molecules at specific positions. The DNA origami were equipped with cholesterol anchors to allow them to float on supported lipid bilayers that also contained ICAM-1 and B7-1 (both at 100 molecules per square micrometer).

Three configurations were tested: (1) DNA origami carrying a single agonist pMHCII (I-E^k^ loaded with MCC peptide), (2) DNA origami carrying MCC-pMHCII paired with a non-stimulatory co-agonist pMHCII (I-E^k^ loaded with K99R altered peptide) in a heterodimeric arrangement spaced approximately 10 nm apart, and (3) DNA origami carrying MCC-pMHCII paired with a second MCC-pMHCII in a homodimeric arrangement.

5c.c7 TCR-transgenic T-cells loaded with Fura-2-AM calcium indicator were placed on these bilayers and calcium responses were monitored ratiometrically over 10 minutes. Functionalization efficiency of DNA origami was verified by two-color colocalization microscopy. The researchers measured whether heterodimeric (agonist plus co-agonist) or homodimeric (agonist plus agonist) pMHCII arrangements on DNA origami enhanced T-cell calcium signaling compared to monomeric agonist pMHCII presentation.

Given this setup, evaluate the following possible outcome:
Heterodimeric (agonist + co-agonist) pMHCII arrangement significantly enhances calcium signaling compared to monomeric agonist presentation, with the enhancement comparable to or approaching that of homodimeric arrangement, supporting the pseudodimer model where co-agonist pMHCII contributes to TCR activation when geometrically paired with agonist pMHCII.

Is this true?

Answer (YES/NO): NO